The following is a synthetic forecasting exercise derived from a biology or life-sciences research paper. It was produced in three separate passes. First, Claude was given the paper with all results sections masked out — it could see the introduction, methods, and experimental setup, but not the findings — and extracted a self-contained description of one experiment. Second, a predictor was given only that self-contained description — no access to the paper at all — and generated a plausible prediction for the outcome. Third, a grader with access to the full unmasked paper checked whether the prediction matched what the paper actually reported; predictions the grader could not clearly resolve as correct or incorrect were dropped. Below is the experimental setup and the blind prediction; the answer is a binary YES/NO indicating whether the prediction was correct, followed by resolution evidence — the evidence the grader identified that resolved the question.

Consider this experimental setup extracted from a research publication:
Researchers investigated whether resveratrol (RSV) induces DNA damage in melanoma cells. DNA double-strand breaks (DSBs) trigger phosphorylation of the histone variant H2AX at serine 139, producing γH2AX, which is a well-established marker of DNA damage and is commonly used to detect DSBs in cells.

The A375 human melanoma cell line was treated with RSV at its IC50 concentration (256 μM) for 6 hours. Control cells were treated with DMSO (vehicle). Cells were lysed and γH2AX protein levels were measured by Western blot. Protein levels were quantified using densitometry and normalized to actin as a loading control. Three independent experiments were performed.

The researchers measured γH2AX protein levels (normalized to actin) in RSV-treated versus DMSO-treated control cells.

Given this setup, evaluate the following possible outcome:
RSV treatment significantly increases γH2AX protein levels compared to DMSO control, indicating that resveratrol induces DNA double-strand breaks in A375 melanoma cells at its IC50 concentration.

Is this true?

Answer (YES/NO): YES